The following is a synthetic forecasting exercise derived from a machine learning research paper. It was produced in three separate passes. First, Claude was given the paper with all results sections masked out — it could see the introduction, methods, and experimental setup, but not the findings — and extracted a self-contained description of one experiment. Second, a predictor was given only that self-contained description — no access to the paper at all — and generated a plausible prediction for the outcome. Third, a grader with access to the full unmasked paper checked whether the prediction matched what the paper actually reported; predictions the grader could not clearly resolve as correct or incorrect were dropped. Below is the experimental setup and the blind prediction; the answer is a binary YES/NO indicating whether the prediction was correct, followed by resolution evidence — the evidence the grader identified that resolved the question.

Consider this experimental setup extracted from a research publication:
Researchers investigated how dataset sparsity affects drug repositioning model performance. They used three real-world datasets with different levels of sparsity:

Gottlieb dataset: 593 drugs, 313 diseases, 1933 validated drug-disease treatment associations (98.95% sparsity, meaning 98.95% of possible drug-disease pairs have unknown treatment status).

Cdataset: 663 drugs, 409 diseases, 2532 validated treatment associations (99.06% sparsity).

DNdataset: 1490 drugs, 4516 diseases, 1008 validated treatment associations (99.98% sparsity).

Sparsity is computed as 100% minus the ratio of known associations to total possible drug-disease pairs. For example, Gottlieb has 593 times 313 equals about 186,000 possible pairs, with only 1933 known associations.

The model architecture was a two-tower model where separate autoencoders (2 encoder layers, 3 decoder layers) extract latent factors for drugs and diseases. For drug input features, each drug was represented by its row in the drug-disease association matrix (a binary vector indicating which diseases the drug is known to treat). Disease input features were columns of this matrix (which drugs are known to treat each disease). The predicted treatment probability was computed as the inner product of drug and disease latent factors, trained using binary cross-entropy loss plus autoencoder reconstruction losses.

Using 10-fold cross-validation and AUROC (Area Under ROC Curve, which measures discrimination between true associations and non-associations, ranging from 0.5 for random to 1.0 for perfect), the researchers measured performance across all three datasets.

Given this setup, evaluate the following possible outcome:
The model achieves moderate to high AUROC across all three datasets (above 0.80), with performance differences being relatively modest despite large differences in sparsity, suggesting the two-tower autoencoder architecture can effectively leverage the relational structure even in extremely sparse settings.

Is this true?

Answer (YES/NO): YES